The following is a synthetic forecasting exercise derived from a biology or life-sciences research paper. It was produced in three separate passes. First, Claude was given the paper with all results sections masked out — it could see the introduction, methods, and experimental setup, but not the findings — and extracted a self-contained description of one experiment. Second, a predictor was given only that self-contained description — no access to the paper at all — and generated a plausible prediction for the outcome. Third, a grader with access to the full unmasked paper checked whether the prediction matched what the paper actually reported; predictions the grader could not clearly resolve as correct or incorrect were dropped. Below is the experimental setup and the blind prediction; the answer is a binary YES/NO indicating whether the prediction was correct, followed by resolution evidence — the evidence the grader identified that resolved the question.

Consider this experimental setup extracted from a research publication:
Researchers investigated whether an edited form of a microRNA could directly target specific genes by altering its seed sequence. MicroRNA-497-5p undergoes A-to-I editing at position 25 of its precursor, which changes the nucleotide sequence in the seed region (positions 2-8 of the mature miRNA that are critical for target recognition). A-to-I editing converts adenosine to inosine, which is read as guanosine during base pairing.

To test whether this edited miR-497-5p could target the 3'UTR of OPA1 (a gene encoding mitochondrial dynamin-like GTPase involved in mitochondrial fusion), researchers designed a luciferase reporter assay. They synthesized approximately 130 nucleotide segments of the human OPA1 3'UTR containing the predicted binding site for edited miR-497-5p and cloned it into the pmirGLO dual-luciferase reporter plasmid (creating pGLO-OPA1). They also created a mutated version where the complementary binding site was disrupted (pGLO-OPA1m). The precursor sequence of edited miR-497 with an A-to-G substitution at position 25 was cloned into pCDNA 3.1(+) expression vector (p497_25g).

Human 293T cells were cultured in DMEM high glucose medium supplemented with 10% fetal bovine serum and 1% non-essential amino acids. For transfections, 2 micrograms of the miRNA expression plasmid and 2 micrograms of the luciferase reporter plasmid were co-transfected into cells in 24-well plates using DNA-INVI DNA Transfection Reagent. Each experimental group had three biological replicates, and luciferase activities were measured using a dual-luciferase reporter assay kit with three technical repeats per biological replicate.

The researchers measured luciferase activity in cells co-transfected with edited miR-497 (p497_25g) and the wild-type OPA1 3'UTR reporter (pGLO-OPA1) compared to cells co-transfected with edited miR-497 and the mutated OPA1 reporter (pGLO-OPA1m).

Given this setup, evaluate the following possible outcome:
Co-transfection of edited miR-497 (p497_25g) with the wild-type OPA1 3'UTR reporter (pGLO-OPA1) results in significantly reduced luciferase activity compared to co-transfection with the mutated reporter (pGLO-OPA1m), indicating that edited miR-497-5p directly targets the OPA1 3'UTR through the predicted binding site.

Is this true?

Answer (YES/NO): YES